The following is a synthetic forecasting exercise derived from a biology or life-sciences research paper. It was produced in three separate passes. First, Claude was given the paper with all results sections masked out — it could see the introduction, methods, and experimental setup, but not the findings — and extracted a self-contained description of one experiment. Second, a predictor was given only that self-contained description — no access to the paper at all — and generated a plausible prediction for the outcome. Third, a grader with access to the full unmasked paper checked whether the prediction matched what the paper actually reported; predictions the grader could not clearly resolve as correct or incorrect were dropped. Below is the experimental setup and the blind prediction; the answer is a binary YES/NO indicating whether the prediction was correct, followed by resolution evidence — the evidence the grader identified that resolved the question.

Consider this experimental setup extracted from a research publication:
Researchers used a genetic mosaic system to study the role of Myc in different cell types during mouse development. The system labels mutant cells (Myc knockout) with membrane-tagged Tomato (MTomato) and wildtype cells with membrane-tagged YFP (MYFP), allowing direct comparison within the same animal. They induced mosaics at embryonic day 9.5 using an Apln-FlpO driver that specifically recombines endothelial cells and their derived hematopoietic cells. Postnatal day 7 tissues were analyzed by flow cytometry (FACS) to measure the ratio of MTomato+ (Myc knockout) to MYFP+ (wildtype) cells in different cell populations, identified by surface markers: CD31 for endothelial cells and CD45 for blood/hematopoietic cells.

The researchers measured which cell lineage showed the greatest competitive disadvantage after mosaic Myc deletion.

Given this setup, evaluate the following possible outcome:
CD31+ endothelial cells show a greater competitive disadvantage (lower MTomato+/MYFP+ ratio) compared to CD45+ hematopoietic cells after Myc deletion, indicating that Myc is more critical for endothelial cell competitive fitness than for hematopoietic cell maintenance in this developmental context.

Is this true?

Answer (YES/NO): NO